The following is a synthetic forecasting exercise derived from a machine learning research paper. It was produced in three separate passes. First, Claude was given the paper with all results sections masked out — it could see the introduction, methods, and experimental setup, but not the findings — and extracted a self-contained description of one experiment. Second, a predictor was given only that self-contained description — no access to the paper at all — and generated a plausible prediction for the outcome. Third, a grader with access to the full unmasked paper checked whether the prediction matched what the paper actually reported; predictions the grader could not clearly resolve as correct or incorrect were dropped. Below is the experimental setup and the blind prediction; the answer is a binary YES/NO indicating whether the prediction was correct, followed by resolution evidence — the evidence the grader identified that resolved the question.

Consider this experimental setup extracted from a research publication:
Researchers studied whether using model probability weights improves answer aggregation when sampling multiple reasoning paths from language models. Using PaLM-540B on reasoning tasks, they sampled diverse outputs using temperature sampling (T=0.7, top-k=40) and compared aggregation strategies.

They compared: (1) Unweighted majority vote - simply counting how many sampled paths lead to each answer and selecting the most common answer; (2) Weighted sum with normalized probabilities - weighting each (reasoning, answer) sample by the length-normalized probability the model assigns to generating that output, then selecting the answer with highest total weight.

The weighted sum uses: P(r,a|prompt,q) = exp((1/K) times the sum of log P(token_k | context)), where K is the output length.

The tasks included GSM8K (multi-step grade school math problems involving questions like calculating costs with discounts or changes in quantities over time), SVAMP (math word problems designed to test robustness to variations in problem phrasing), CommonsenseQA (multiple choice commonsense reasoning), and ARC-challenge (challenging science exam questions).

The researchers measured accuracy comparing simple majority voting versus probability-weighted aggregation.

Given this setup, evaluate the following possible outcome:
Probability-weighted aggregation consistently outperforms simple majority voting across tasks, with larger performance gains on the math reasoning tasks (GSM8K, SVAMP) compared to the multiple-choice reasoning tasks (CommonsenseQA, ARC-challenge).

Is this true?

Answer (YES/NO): NO